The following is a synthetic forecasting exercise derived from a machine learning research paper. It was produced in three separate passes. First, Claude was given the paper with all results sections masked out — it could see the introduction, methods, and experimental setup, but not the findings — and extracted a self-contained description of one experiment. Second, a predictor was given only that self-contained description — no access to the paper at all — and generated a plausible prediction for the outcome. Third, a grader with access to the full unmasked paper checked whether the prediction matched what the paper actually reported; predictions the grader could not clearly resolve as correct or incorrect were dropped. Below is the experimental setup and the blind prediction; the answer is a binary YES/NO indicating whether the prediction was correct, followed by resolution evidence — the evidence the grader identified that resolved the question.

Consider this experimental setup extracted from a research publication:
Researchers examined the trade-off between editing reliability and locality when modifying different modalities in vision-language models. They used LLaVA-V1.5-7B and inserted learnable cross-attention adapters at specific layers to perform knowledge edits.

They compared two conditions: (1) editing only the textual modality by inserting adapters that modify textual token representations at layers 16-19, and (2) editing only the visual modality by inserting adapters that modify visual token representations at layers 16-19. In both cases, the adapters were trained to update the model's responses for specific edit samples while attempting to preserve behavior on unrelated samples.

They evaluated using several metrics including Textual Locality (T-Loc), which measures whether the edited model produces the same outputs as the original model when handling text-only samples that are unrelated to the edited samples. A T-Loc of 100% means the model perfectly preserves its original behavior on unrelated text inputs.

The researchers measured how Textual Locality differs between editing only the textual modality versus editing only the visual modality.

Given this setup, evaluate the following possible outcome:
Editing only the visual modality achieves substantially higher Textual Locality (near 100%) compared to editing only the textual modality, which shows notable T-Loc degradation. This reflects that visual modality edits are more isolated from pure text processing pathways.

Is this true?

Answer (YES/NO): YES